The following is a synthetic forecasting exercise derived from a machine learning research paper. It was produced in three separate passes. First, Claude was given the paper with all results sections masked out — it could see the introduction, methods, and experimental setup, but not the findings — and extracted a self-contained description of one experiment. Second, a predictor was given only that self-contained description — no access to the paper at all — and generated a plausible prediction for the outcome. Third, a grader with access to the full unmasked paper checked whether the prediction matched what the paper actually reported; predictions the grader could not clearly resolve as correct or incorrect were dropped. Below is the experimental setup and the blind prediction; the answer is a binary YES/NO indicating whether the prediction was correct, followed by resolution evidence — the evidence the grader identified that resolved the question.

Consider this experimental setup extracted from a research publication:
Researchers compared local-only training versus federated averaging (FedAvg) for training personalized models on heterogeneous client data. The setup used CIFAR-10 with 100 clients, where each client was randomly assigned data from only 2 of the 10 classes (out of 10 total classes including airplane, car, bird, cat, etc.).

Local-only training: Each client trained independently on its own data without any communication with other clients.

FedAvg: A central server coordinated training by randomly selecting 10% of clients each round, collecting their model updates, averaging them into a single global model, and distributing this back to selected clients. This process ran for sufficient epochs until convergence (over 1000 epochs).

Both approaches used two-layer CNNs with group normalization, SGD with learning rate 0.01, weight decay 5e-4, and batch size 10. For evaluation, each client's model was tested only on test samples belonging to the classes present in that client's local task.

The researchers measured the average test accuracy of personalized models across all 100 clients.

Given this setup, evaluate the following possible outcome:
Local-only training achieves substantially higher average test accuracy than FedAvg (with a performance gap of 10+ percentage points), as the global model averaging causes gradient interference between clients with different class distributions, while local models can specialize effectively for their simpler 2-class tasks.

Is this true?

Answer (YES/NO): YES